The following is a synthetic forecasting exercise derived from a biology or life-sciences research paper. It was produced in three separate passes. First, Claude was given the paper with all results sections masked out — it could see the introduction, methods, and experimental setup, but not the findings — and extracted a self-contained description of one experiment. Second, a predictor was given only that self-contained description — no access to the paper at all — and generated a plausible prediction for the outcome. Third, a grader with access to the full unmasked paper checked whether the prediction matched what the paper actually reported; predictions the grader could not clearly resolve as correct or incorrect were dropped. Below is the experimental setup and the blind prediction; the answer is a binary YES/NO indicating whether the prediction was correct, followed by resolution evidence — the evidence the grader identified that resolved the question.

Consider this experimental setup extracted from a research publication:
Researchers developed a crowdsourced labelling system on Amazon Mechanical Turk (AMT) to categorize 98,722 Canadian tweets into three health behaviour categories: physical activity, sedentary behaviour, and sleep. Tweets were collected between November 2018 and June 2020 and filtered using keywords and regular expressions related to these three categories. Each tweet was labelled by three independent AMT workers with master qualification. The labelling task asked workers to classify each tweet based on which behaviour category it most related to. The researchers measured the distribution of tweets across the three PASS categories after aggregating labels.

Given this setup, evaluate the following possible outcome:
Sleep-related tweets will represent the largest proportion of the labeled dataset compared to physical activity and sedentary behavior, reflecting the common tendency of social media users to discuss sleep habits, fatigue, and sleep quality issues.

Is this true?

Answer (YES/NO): NO